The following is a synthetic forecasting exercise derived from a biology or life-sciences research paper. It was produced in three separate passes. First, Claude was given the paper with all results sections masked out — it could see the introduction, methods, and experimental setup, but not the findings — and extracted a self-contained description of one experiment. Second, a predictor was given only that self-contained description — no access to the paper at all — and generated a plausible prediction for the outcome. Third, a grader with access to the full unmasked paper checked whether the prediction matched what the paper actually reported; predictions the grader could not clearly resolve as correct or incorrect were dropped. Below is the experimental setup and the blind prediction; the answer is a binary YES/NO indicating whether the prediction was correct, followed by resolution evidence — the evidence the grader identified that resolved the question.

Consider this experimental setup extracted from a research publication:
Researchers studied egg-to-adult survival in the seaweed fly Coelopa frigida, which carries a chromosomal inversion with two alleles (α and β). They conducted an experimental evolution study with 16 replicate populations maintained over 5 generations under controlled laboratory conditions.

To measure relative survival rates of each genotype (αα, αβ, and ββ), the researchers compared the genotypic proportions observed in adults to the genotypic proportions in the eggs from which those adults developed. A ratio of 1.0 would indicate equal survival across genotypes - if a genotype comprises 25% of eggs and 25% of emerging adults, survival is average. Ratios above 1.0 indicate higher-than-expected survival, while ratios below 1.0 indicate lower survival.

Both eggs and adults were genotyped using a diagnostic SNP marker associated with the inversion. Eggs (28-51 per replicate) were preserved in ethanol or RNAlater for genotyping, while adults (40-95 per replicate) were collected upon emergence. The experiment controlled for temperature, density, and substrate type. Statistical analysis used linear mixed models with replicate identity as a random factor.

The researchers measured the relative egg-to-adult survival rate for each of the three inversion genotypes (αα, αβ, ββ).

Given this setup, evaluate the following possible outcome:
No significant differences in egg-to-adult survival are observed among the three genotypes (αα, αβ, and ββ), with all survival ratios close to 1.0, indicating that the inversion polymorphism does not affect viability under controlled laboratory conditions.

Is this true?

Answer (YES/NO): NO